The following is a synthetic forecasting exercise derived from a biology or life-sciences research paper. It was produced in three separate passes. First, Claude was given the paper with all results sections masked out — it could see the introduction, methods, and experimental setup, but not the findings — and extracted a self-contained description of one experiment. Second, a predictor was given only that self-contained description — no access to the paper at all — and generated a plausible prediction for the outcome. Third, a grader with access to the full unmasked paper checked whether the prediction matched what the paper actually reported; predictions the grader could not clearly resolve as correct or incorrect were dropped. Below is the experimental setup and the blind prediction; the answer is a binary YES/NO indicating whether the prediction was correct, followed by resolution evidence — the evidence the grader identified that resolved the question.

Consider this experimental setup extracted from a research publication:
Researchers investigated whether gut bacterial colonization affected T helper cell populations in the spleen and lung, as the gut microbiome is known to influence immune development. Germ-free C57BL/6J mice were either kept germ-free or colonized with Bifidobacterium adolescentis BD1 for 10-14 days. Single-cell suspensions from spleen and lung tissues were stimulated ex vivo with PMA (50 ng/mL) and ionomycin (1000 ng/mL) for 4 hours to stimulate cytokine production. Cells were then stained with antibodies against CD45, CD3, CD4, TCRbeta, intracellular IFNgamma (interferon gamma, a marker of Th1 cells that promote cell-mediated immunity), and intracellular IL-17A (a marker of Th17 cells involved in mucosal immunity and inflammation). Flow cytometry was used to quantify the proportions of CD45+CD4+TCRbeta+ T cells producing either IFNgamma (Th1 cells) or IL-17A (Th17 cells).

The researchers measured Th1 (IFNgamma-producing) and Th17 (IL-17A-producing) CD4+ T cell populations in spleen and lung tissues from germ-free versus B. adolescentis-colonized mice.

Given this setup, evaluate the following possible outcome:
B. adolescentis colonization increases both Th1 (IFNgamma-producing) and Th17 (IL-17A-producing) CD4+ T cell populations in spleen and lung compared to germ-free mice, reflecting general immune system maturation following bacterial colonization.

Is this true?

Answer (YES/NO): NO